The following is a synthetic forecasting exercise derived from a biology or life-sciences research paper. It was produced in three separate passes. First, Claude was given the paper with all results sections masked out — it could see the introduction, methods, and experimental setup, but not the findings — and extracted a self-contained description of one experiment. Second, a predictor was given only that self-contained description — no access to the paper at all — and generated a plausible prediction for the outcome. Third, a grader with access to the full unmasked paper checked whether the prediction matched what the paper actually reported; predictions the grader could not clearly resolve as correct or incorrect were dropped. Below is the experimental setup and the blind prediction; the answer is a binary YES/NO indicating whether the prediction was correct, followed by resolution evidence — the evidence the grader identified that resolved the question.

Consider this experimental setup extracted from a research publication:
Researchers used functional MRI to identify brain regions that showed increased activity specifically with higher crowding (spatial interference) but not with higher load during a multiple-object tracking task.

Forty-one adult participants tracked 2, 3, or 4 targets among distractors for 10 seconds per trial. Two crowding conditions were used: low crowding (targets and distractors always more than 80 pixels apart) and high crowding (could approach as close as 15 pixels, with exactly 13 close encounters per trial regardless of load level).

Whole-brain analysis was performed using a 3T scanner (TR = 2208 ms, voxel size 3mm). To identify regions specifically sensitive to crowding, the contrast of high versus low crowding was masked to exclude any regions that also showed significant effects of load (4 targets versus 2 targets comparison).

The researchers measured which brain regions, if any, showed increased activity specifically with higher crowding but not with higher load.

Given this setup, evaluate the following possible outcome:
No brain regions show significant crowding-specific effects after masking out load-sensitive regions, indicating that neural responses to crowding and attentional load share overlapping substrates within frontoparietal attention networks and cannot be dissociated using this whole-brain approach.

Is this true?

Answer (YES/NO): NO